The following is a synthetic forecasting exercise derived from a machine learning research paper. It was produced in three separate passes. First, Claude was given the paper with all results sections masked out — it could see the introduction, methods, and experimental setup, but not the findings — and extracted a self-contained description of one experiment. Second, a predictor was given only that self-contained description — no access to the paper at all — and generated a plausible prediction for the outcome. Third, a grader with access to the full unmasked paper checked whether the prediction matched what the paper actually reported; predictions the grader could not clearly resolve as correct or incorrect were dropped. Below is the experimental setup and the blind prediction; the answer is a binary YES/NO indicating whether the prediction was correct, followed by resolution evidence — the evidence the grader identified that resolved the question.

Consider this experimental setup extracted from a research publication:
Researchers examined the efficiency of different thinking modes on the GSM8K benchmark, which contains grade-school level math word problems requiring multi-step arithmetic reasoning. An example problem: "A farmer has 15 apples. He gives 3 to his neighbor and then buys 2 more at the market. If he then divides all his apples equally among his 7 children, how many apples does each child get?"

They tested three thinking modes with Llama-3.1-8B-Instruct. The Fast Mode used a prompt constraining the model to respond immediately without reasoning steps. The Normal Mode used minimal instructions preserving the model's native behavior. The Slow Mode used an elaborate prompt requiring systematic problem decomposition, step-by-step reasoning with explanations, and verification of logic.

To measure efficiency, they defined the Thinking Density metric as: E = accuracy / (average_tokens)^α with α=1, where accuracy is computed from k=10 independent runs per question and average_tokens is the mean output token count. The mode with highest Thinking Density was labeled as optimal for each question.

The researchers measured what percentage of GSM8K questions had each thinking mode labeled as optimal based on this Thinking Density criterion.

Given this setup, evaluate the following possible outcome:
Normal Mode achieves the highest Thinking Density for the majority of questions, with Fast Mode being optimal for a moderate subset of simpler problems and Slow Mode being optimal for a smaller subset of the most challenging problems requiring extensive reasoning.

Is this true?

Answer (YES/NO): NO